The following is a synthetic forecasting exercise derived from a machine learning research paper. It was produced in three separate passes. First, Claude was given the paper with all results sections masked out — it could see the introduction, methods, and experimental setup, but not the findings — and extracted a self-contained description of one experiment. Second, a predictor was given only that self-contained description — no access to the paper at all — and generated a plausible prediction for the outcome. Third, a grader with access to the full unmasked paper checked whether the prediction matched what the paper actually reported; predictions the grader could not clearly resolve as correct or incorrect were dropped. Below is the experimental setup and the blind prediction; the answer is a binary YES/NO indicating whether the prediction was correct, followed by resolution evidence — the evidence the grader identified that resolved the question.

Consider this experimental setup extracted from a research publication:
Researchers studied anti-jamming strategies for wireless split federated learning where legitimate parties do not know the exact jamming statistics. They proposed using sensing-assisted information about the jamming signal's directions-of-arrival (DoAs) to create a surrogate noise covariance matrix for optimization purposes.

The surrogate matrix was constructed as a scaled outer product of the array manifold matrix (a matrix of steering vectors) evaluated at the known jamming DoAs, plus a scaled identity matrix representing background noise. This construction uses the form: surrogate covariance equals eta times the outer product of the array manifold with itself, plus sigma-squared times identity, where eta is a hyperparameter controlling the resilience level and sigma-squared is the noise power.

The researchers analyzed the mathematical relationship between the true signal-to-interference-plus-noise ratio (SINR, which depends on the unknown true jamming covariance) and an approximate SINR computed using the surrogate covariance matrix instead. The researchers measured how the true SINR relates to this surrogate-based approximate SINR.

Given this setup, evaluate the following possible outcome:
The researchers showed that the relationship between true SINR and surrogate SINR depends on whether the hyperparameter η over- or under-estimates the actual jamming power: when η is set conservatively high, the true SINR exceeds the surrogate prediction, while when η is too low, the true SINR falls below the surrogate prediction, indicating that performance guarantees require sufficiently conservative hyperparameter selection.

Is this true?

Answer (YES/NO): NO